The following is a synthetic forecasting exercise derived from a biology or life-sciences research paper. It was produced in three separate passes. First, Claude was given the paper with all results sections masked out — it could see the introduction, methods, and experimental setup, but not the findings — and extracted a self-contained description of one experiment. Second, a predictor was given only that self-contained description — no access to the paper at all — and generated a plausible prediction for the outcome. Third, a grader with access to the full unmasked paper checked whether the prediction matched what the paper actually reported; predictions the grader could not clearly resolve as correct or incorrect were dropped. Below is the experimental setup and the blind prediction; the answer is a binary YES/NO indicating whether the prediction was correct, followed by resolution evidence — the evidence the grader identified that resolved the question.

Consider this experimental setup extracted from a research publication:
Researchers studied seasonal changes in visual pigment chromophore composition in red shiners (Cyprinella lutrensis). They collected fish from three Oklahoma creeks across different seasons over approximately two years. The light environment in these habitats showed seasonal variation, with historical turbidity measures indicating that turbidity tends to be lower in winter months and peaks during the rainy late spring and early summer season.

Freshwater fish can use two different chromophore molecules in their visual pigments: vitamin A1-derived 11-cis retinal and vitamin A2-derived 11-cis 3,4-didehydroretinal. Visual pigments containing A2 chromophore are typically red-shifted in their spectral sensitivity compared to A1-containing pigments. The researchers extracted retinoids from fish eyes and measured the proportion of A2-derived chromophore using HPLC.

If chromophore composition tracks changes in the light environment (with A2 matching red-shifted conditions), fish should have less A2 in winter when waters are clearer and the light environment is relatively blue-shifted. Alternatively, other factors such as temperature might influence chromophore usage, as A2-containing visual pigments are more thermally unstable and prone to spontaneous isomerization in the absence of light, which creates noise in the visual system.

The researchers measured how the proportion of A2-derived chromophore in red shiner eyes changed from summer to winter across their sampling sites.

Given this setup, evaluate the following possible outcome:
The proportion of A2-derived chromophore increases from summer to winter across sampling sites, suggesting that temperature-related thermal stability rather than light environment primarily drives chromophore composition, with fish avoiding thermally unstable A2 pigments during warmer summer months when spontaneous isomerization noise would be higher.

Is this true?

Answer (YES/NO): YES